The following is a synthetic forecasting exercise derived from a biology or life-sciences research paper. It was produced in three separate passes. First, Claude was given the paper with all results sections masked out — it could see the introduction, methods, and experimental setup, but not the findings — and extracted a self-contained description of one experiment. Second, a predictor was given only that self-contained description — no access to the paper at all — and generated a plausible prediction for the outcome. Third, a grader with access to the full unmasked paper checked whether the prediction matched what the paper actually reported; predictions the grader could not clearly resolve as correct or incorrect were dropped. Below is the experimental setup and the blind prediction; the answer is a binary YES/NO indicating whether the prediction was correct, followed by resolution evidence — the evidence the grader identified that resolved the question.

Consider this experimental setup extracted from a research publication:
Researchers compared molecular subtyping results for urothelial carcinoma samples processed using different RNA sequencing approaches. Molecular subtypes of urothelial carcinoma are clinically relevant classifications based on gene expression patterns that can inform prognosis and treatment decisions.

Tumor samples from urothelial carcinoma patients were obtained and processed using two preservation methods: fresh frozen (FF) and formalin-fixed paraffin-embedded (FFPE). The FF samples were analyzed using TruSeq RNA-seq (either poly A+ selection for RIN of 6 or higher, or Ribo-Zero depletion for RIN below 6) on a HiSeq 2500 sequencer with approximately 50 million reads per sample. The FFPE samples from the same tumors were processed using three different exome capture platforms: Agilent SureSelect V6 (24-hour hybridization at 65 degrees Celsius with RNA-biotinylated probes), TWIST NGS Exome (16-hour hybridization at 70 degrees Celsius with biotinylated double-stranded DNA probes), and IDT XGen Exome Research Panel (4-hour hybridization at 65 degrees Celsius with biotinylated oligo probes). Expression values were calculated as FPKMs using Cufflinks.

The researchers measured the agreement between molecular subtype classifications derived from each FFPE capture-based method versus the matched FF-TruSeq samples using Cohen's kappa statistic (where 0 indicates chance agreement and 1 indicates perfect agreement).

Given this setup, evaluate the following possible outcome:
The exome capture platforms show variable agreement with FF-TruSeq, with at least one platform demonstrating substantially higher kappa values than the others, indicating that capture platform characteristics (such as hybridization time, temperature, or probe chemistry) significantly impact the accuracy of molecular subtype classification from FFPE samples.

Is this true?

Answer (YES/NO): YES